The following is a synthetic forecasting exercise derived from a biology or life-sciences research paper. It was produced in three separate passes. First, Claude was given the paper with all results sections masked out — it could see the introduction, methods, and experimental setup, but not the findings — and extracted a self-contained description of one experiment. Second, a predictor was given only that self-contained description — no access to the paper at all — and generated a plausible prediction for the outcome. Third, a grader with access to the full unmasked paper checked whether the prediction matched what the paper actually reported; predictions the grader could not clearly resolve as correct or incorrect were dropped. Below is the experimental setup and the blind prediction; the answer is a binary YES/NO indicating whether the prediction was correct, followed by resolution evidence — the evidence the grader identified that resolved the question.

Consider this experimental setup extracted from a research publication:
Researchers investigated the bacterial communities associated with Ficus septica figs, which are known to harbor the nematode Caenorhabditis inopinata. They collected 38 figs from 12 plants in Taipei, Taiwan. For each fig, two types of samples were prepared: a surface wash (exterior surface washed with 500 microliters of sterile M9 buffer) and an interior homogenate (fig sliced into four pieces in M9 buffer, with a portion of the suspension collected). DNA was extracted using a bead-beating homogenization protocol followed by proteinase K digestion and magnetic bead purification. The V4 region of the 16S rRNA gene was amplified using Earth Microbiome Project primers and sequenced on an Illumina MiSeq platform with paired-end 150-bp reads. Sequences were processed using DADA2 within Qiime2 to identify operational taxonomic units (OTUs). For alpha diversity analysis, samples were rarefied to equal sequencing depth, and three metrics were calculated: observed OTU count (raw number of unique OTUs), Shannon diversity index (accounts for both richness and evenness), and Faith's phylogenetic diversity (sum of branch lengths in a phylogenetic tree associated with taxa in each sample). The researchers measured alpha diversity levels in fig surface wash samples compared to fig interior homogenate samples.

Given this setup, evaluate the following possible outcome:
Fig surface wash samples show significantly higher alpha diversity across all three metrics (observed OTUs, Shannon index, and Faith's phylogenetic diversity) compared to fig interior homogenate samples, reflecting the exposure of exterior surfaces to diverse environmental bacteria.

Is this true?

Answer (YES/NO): NO